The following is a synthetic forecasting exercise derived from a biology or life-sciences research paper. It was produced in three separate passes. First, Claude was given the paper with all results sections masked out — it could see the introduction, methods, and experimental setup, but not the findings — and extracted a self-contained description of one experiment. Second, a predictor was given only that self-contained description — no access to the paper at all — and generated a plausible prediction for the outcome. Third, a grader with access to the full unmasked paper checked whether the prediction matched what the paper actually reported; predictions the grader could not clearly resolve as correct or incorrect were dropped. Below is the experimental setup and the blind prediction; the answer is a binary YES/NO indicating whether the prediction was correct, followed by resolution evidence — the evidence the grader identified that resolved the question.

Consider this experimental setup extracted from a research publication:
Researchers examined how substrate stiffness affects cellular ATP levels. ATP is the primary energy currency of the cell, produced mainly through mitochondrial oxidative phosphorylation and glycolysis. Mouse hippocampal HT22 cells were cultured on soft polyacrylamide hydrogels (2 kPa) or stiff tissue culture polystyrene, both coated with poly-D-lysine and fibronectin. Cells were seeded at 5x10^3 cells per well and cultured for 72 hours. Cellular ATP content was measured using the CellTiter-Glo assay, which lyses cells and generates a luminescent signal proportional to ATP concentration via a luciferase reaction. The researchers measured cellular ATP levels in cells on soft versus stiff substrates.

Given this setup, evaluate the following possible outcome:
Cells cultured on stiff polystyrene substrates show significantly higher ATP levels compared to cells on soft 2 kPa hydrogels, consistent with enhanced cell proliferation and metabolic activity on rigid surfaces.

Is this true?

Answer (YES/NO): NO